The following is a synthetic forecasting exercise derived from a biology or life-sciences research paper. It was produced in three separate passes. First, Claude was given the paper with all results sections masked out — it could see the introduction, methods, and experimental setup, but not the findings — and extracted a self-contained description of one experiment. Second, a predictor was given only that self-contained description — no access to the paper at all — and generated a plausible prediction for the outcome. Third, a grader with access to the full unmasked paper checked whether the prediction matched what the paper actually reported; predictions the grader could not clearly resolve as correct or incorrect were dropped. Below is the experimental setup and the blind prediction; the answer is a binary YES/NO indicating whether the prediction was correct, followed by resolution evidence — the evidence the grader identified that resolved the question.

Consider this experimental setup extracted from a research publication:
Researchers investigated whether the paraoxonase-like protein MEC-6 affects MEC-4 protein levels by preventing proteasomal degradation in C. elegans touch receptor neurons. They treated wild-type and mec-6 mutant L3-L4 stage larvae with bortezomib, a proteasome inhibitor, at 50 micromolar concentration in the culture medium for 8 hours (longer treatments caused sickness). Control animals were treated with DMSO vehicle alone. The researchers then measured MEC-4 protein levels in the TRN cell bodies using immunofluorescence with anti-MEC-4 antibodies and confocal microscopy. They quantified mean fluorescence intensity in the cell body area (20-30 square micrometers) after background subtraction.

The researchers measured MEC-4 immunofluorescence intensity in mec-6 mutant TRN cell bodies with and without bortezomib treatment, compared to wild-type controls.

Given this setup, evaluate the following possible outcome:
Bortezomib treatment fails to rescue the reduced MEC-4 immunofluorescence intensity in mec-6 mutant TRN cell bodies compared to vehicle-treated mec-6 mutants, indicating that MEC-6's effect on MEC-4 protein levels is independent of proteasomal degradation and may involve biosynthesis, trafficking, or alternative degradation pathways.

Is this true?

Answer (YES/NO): NO